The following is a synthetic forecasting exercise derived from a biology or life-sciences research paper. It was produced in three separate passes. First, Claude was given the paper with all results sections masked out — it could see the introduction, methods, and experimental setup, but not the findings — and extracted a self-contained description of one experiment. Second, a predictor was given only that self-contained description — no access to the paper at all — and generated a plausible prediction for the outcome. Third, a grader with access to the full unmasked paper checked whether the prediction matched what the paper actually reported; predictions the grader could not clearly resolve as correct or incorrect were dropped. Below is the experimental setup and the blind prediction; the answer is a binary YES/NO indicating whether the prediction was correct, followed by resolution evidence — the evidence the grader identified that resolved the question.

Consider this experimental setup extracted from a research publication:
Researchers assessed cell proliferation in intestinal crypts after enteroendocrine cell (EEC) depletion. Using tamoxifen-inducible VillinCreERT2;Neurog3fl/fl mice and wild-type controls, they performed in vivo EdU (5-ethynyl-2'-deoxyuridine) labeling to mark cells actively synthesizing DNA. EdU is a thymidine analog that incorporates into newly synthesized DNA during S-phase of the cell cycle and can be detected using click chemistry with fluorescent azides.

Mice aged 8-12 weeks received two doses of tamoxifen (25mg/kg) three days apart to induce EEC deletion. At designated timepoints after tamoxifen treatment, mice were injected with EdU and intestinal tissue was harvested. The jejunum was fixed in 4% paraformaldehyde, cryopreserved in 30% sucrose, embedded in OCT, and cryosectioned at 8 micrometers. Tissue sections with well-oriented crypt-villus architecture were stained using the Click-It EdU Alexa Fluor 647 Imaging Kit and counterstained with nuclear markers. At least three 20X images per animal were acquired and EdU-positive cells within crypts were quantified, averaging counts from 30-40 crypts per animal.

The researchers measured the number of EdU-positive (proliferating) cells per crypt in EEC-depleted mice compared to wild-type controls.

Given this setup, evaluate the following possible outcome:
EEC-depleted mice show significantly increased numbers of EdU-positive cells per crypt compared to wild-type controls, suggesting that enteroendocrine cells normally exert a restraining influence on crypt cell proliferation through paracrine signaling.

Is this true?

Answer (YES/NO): YES